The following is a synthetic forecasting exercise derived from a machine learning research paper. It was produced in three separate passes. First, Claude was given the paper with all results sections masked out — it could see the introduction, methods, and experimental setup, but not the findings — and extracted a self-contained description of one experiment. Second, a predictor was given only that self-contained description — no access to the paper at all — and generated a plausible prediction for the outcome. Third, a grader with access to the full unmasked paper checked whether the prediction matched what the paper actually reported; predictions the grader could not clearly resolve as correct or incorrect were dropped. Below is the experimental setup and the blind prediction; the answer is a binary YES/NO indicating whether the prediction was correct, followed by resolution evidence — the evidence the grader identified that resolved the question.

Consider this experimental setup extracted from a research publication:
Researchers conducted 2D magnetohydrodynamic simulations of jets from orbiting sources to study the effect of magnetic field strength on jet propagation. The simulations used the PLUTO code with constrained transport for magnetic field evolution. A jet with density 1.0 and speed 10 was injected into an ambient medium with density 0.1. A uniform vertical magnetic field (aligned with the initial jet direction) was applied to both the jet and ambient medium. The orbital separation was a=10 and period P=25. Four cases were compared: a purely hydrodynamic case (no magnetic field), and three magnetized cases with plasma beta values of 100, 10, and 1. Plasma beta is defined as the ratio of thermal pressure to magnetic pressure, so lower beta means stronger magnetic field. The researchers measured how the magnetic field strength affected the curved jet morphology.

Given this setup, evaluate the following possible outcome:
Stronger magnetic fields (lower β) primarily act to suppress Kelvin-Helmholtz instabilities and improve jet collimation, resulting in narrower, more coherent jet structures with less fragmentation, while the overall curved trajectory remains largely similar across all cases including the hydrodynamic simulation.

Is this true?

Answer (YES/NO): NO